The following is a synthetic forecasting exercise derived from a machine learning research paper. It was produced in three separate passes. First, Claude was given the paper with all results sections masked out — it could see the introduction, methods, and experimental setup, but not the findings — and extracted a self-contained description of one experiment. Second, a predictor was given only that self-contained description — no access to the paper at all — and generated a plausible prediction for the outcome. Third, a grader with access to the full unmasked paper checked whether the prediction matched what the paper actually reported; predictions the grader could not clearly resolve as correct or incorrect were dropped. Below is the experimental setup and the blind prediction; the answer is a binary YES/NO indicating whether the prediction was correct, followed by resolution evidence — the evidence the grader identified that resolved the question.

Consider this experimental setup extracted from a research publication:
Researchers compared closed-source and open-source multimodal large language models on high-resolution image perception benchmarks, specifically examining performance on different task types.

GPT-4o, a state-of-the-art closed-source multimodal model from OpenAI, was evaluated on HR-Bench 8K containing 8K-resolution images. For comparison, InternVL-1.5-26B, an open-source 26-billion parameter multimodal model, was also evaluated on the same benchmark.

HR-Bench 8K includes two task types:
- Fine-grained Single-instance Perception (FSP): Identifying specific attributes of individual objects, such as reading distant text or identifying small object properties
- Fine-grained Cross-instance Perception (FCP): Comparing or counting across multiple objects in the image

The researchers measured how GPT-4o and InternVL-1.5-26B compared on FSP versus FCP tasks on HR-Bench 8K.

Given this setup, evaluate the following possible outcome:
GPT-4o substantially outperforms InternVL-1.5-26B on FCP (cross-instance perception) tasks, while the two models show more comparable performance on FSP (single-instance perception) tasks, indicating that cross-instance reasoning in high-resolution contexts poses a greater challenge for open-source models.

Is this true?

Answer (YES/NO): NO